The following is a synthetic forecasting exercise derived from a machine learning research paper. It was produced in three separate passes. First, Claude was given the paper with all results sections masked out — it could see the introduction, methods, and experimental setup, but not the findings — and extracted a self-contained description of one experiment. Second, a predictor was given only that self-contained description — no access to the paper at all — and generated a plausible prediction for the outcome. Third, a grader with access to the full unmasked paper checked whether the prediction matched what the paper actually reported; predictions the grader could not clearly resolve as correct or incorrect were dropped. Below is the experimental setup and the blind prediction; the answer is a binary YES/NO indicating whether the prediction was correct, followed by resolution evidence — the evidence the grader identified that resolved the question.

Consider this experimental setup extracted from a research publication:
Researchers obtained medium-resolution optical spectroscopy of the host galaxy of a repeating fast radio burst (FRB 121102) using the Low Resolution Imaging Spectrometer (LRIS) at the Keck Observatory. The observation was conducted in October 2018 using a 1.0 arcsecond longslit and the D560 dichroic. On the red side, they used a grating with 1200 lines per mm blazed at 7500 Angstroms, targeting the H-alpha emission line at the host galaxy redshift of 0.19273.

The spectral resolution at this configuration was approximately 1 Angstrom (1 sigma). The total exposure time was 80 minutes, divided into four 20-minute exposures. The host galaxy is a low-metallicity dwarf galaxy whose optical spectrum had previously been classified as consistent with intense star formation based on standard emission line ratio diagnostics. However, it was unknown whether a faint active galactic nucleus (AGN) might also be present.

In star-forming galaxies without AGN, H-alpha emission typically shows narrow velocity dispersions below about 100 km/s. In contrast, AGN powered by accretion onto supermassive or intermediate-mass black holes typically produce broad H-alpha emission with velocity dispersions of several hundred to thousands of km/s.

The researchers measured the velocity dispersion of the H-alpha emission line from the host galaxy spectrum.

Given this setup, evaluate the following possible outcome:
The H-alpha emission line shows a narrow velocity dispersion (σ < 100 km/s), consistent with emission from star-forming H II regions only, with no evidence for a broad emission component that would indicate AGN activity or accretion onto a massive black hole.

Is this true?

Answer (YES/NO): YES